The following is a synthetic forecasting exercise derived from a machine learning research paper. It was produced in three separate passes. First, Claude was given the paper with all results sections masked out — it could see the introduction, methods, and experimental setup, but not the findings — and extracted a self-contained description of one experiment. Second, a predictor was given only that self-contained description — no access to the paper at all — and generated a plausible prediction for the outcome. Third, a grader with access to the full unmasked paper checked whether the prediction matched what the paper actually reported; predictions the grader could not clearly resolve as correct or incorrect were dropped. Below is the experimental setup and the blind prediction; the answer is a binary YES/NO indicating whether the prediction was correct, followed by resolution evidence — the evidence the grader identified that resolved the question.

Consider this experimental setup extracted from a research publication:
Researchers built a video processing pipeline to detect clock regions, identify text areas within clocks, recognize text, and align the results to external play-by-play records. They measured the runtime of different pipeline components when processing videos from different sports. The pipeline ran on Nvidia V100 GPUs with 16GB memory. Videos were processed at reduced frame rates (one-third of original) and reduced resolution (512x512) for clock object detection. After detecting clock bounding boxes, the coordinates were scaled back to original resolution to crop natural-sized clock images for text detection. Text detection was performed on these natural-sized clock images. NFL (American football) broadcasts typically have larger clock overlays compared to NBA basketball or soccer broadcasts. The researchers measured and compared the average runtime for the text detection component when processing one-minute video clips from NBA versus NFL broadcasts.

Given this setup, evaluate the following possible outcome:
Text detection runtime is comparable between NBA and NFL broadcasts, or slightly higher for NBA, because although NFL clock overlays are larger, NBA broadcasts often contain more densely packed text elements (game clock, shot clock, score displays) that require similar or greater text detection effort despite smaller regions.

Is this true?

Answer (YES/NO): NO